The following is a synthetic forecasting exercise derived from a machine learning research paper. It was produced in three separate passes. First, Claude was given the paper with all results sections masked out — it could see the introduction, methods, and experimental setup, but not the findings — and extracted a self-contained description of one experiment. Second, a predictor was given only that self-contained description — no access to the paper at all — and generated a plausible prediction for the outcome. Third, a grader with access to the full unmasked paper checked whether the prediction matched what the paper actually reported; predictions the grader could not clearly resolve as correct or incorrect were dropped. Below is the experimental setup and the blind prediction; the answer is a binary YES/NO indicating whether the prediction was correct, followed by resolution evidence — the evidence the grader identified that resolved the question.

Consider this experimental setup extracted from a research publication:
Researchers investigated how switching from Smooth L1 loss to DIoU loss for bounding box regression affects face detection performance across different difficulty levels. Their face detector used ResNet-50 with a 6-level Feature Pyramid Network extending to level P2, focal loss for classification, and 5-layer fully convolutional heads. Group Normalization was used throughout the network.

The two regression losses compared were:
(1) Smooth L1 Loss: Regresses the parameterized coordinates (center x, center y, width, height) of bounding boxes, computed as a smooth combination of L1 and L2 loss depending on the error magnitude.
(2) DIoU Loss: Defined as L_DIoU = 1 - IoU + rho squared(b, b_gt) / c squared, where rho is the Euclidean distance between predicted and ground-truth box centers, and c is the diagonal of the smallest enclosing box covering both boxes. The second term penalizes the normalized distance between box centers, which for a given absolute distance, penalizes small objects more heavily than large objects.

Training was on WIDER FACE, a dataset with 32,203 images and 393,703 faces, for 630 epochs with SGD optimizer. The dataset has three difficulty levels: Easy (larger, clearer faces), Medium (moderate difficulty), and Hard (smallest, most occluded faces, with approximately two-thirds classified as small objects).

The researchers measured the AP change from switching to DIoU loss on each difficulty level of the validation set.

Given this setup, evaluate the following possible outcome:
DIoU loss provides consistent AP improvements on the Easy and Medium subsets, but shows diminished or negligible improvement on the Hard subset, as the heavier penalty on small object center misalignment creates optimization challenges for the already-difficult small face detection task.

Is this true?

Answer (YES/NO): NO